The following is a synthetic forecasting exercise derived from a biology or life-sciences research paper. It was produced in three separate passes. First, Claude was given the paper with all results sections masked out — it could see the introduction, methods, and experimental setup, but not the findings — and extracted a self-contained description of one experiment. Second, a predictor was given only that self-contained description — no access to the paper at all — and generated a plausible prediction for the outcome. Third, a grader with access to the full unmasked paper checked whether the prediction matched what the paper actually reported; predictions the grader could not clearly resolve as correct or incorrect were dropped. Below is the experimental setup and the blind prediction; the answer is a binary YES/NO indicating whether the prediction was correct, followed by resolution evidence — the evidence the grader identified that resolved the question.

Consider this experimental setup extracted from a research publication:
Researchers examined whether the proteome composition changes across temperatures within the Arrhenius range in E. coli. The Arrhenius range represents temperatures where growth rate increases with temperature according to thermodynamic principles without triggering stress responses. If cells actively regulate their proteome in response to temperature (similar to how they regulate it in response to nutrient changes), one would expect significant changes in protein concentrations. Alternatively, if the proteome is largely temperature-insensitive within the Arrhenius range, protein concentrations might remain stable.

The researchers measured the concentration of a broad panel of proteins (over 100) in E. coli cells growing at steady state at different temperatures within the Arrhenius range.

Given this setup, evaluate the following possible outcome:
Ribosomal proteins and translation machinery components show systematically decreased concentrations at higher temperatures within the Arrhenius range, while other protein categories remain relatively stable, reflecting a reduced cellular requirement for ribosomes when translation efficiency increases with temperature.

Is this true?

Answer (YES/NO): NO